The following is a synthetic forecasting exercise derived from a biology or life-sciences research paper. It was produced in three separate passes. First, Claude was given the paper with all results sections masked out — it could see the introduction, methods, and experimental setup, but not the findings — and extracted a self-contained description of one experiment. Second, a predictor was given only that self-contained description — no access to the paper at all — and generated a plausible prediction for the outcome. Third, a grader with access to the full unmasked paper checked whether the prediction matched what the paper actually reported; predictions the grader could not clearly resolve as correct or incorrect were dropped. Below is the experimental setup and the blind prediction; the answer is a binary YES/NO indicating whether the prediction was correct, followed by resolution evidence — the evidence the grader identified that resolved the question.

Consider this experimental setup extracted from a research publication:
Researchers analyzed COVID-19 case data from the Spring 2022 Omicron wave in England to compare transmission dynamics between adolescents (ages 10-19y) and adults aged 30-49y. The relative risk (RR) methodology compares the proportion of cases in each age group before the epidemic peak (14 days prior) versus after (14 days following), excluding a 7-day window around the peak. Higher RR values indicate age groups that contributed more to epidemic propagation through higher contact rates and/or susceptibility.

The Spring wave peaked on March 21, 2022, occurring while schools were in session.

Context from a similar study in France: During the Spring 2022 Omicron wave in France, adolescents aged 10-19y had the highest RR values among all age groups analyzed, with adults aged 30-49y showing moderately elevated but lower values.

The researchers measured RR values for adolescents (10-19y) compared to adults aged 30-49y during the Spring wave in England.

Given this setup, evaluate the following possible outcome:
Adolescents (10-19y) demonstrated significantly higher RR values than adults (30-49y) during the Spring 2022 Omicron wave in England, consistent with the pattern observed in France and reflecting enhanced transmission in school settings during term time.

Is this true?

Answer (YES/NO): YES